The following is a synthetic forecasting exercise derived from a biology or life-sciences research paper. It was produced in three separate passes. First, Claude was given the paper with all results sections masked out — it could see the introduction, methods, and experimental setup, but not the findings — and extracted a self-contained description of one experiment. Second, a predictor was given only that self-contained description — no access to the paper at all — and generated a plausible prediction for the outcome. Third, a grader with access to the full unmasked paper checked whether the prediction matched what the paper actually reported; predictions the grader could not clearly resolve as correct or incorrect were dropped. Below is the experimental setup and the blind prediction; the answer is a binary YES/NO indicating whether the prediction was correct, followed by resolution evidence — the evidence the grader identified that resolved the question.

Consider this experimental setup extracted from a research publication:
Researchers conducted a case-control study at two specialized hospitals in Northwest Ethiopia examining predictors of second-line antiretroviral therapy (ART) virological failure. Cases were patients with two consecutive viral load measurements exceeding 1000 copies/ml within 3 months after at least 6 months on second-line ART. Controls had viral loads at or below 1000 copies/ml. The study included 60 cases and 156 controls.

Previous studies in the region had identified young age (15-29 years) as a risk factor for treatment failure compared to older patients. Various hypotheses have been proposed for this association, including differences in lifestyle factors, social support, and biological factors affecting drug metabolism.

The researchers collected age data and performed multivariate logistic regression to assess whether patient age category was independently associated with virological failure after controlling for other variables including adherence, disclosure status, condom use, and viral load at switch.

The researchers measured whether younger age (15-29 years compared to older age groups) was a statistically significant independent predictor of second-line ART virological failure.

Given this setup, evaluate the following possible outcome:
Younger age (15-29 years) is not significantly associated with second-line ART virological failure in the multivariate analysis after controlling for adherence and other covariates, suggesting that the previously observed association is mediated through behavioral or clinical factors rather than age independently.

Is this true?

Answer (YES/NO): NO